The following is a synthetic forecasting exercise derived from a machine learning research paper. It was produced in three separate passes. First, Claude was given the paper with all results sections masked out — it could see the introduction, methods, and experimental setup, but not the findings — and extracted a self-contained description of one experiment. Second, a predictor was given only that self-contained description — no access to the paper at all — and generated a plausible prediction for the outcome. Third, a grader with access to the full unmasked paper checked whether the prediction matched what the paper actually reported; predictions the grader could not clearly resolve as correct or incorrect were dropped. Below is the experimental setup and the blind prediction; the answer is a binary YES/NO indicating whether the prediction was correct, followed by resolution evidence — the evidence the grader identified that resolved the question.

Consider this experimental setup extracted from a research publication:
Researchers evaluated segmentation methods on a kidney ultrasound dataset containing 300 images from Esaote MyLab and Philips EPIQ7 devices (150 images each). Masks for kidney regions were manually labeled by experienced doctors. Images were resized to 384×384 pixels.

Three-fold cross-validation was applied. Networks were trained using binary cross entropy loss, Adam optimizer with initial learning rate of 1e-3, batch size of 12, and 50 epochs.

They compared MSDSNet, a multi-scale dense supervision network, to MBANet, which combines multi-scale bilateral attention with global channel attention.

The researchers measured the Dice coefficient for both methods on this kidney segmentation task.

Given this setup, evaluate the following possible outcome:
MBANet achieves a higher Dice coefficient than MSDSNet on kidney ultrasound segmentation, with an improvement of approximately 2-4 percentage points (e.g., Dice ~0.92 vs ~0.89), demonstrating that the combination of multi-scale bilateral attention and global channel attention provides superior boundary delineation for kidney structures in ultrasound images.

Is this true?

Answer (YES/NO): NO